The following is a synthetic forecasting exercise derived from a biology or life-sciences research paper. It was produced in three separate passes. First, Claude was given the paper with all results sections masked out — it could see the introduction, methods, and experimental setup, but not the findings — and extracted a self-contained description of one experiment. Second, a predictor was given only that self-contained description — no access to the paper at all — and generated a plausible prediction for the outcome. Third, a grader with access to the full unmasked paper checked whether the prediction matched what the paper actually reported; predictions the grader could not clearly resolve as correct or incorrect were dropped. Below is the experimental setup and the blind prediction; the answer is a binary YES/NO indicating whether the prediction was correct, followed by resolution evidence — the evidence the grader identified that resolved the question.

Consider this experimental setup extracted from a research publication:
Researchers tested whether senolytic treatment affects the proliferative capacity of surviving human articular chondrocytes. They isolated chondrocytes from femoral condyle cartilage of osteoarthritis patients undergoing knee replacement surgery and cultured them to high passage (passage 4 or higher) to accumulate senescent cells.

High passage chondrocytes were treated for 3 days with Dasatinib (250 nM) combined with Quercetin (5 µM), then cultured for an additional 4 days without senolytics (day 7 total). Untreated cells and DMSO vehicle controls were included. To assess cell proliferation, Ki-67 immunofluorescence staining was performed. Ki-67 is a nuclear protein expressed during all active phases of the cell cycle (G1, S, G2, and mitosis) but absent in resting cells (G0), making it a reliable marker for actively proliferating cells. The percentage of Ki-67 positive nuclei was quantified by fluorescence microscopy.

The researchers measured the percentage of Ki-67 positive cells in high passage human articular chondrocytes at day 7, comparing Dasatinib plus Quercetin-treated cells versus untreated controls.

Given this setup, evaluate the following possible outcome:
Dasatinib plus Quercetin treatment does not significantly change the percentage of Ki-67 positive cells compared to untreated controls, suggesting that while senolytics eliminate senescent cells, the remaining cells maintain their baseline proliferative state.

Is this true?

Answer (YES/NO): NO